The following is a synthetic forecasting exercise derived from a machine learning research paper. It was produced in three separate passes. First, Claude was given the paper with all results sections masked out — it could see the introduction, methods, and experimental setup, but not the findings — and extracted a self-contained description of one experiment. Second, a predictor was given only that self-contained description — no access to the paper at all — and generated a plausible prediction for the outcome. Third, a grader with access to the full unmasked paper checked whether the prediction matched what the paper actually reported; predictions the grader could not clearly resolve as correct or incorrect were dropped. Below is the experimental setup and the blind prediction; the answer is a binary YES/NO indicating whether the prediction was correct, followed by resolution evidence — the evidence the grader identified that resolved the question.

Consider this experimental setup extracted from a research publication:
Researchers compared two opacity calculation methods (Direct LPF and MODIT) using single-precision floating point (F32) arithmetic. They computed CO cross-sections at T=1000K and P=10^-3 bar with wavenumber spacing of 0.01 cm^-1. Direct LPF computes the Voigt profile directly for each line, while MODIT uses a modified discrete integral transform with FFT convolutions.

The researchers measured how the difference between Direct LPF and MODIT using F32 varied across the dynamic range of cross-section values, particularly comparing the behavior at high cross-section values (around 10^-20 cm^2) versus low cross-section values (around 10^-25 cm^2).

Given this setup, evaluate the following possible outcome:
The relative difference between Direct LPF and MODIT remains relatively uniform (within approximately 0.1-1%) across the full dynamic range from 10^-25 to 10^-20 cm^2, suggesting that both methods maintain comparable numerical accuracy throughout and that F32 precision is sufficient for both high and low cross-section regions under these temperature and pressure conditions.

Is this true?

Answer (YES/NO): NO